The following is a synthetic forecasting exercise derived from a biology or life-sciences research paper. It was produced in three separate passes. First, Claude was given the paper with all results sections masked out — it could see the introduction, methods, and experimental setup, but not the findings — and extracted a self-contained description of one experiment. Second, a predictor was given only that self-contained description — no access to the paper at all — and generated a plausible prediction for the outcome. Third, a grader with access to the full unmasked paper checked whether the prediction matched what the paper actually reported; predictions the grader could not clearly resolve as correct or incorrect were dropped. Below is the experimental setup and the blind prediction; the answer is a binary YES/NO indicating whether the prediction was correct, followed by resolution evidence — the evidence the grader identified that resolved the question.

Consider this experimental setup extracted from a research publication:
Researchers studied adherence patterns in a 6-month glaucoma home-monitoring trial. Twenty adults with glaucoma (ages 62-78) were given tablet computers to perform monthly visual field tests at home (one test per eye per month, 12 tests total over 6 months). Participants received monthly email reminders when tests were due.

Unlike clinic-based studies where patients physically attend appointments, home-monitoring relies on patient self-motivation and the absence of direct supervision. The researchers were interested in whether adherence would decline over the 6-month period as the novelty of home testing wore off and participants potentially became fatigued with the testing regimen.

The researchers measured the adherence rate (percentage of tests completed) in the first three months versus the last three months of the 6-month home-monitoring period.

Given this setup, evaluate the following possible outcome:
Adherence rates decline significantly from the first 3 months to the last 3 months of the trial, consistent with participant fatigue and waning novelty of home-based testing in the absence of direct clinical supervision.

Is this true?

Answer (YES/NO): NO